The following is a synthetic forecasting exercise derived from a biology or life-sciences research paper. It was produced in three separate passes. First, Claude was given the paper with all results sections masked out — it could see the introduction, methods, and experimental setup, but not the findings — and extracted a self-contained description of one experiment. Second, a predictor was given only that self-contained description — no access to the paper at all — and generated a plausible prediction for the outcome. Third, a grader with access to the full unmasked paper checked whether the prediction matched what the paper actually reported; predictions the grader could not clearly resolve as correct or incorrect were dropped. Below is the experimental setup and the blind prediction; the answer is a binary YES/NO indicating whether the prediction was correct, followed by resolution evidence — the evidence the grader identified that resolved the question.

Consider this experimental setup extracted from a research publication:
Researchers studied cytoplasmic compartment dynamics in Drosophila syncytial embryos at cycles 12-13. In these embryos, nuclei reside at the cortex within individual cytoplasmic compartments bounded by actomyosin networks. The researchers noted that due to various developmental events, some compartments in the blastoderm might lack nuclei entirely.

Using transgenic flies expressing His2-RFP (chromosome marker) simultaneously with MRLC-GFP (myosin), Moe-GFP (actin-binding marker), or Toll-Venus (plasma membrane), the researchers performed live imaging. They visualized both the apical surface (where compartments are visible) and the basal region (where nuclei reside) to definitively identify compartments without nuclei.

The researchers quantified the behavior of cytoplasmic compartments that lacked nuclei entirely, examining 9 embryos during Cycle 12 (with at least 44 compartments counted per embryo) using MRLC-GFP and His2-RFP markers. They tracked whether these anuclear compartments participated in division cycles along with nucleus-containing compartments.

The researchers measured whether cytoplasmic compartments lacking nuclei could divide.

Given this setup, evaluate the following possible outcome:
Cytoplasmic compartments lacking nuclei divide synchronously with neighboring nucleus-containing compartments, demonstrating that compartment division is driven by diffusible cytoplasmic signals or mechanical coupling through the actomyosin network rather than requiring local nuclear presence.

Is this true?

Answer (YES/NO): NO